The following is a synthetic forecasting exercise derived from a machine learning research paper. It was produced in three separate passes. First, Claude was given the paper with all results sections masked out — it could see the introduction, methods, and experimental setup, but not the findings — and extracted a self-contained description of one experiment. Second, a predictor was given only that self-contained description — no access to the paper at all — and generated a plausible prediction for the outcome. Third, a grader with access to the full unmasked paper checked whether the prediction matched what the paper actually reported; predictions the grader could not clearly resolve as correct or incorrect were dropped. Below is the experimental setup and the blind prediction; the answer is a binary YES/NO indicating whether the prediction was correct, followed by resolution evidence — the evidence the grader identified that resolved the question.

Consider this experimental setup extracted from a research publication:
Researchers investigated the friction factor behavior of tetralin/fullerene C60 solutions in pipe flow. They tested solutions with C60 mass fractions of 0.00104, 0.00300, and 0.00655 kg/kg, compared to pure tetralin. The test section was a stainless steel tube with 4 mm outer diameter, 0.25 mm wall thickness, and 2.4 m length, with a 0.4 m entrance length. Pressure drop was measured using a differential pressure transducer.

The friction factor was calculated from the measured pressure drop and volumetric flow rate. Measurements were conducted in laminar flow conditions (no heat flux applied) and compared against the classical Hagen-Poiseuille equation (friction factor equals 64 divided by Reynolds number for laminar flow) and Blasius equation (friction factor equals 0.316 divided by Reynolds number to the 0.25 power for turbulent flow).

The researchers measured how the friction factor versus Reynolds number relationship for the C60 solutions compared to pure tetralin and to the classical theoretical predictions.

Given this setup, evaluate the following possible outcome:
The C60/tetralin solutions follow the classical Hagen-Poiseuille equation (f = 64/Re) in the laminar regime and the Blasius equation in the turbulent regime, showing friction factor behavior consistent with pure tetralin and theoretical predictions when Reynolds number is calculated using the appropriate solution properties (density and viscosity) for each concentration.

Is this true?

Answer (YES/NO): YES